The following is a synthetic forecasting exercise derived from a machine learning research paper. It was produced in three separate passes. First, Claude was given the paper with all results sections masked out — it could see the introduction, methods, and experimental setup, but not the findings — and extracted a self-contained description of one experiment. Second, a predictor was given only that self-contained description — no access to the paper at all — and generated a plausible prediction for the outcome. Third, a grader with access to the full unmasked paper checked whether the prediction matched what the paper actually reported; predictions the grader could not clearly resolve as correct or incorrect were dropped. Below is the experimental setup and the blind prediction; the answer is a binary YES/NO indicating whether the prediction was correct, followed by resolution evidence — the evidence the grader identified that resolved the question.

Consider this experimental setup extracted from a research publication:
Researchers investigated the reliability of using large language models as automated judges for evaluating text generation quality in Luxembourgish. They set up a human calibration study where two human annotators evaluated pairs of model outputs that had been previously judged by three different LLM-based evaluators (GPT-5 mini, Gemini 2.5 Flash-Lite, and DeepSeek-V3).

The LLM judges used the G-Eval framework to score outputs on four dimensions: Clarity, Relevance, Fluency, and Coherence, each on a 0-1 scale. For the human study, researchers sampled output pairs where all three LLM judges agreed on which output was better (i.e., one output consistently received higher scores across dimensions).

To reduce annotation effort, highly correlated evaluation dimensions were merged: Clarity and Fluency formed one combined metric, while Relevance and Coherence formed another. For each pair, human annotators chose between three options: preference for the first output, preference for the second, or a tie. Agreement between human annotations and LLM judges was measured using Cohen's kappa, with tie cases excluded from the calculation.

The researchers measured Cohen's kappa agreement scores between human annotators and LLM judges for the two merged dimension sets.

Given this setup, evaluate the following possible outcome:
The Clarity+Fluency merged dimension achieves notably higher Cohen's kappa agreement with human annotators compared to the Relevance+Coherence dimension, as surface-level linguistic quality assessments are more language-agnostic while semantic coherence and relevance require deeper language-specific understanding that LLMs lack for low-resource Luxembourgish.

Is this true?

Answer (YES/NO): NO